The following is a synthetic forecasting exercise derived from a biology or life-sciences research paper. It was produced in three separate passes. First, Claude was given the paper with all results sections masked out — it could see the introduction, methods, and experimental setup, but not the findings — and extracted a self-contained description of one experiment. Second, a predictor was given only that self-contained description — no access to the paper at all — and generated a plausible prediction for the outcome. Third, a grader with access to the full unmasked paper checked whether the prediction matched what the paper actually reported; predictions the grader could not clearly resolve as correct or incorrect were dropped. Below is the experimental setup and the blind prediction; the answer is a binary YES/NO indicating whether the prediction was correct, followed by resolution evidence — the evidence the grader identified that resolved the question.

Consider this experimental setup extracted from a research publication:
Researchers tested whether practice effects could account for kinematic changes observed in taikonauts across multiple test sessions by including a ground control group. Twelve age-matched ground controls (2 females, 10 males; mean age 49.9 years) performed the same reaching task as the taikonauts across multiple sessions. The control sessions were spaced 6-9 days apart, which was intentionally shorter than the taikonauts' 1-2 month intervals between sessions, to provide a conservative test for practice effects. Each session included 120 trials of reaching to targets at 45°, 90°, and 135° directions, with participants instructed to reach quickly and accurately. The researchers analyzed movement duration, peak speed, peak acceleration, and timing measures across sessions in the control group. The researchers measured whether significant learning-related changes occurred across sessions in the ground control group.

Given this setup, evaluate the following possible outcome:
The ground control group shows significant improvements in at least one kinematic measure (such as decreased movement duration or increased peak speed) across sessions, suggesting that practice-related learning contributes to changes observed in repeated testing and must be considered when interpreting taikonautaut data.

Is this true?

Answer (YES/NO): NO